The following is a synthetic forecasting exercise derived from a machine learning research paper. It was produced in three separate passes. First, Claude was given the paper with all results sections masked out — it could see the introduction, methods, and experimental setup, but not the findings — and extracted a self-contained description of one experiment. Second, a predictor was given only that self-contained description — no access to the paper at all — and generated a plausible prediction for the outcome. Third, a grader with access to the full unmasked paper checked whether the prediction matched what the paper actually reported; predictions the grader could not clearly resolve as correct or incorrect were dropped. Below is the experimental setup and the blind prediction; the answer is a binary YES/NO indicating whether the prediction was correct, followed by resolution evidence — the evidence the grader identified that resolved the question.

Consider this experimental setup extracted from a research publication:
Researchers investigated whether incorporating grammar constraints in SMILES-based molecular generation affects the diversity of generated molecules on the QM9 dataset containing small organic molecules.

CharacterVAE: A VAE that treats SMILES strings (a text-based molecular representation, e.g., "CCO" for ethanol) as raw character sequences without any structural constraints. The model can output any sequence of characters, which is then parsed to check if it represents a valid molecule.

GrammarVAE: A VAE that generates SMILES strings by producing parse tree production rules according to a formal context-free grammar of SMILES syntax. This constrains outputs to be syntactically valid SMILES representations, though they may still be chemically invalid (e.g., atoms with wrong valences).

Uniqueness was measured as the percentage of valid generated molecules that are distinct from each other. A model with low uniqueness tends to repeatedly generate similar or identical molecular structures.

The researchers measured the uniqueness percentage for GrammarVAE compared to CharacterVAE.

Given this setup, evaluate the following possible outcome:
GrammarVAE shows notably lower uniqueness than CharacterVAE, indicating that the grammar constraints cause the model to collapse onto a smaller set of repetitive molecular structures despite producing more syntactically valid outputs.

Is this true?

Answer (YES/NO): YES